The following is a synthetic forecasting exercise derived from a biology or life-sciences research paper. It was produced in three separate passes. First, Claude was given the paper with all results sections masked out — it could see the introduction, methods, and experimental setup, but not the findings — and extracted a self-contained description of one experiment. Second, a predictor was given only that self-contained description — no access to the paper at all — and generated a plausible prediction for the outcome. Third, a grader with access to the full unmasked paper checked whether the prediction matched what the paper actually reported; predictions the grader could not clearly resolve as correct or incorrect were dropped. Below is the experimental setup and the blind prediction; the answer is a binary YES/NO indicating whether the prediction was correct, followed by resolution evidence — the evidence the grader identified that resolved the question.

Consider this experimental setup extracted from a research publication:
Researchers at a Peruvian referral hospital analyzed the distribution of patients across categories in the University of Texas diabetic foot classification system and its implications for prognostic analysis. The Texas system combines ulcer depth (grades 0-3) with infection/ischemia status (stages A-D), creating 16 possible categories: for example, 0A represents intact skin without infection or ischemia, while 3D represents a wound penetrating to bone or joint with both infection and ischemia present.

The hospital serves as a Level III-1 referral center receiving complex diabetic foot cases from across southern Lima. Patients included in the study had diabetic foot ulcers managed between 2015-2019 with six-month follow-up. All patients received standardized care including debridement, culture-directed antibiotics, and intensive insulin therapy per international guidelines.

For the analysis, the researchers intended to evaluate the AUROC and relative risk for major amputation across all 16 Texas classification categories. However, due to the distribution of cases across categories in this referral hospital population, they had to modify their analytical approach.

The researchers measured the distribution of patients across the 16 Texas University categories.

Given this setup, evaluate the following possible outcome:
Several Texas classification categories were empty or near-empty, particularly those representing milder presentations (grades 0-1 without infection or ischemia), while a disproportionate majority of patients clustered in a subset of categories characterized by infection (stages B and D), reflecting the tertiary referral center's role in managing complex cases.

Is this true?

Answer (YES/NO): NO